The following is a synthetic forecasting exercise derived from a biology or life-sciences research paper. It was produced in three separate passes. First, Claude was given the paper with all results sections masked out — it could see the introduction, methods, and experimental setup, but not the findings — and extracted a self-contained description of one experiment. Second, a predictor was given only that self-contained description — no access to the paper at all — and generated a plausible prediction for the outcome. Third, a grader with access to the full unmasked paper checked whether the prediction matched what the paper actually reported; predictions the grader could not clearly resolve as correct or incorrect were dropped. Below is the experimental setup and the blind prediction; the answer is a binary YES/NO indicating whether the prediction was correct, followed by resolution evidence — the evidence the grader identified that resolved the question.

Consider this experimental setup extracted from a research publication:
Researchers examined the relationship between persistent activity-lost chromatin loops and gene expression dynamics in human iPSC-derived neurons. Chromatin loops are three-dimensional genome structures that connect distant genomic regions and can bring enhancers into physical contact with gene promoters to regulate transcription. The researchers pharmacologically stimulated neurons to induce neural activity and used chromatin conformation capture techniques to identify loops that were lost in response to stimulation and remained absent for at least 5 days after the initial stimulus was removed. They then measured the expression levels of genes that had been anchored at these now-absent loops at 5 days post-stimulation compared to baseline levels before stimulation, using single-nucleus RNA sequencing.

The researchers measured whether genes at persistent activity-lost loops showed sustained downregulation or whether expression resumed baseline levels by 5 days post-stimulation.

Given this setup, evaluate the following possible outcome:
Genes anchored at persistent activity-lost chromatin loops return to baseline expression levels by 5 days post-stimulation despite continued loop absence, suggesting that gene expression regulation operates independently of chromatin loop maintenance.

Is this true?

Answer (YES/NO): NO